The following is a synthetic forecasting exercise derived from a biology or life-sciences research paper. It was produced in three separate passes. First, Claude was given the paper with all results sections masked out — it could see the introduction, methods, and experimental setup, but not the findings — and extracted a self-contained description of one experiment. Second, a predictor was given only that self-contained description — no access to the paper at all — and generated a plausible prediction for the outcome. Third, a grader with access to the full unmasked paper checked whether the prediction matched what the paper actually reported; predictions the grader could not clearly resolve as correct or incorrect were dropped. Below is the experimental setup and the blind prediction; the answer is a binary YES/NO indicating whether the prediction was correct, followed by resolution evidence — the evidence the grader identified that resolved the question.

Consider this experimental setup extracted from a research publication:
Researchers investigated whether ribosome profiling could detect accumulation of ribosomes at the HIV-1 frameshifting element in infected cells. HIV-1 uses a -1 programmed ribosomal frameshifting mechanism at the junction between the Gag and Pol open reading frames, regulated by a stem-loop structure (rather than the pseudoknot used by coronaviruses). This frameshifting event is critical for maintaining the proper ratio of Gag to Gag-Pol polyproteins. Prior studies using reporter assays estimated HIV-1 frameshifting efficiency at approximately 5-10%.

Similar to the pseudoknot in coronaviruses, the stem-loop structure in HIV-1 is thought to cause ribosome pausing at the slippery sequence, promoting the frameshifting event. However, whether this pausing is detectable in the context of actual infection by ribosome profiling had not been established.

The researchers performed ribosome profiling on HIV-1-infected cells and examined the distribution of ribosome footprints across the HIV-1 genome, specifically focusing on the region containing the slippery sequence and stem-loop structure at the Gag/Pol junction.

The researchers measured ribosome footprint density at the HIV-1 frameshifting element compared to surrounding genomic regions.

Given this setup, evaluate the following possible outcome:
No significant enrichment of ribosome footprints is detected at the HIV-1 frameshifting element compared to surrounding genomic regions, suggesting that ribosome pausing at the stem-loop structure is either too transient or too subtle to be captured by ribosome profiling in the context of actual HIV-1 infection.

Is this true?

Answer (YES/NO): NO